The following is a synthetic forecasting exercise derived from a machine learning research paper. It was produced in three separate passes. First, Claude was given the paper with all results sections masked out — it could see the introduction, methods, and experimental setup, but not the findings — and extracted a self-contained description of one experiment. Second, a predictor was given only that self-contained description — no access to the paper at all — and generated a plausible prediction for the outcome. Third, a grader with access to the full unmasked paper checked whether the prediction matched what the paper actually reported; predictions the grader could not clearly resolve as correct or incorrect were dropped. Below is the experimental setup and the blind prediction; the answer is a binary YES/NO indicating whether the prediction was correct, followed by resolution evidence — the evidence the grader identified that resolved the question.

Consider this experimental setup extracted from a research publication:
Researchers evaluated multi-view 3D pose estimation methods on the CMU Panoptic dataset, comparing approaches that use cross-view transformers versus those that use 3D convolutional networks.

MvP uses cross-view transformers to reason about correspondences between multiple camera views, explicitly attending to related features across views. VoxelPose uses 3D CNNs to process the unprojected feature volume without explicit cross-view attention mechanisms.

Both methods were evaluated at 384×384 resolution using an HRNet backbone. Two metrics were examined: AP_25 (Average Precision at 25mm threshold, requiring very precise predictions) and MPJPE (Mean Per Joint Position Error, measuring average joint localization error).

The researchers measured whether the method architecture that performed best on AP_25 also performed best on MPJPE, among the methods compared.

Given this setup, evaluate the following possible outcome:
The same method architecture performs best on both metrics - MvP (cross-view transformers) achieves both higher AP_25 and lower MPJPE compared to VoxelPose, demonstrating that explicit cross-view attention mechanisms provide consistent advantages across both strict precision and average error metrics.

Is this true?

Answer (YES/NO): YES